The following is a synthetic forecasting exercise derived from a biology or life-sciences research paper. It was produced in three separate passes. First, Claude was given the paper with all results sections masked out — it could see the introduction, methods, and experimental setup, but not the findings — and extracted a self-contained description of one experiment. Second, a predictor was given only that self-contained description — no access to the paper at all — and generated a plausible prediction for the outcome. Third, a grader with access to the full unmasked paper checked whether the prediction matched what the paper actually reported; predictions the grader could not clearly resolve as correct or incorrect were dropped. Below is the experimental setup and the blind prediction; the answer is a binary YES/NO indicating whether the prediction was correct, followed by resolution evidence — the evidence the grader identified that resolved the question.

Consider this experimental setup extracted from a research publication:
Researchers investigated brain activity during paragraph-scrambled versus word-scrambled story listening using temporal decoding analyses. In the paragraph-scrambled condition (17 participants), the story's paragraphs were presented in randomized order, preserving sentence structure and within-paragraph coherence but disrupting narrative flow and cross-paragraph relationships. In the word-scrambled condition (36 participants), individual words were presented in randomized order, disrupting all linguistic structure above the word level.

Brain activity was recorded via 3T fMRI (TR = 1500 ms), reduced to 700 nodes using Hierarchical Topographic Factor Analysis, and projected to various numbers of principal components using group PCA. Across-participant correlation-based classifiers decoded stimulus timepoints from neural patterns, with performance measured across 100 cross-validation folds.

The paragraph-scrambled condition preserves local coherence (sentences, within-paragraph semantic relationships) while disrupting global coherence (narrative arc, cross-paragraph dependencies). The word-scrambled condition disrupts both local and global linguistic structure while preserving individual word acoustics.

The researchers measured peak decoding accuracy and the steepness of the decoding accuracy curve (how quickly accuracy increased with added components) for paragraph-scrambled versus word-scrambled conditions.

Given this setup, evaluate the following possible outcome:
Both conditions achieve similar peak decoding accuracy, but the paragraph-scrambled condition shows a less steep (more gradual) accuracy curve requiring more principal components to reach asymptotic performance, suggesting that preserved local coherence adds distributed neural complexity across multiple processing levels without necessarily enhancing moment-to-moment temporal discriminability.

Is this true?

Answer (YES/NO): NO